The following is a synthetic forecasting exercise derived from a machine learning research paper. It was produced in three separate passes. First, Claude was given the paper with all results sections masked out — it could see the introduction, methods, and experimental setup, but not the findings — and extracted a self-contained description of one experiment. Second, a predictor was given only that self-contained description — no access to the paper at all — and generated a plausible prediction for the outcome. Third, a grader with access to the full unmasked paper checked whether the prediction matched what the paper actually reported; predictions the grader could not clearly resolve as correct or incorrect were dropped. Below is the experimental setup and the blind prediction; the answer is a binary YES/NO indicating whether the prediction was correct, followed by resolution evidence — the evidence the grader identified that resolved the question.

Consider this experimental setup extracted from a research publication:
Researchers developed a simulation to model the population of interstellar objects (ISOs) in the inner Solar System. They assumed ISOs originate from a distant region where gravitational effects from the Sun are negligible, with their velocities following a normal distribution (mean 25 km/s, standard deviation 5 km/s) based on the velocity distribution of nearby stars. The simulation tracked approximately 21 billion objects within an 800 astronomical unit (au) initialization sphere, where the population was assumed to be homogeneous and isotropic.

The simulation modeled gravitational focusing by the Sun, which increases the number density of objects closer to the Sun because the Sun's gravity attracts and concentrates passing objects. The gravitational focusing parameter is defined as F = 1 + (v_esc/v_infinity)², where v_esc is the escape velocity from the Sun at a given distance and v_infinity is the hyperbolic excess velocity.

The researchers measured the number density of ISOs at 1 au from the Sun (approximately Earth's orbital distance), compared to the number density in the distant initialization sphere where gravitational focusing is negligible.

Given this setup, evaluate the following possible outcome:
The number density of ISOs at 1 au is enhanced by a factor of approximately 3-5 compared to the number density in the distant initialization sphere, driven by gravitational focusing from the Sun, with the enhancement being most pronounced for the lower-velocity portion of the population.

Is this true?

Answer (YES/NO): NO